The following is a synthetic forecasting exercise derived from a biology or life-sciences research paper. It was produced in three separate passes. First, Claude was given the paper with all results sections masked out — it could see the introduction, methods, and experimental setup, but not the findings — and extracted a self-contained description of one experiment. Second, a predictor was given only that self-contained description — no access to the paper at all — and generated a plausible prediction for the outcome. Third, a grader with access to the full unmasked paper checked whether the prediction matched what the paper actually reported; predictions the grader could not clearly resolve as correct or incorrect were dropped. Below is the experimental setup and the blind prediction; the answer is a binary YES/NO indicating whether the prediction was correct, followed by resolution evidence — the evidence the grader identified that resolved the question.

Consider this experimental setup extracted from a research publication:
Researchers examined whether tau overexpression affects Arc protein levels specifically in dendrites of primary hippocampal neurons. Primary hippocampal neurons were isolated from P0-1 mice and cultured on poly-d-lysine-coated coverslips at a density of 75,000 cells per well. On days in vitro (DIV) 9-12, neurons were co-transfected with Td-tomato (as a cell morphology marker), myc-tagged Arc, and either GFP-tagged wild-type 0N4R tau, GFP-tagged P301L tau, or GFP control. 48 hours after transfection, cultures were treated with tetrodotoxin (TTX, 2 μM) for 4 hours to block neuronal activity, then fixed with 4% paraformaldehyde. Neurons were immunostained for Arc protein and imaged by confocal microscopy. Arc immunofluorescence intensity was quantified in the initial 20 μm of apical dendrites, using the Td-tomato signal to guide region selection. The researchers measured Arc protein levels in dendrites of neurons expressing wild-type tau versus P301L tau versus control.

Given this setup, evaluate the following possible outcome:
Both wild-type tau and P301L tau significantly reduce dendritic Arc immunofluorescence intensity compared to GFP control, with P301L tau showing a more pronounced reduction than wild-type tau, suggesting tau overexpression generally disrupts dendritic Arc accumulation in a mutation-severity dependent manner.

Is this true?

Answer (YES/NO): NO